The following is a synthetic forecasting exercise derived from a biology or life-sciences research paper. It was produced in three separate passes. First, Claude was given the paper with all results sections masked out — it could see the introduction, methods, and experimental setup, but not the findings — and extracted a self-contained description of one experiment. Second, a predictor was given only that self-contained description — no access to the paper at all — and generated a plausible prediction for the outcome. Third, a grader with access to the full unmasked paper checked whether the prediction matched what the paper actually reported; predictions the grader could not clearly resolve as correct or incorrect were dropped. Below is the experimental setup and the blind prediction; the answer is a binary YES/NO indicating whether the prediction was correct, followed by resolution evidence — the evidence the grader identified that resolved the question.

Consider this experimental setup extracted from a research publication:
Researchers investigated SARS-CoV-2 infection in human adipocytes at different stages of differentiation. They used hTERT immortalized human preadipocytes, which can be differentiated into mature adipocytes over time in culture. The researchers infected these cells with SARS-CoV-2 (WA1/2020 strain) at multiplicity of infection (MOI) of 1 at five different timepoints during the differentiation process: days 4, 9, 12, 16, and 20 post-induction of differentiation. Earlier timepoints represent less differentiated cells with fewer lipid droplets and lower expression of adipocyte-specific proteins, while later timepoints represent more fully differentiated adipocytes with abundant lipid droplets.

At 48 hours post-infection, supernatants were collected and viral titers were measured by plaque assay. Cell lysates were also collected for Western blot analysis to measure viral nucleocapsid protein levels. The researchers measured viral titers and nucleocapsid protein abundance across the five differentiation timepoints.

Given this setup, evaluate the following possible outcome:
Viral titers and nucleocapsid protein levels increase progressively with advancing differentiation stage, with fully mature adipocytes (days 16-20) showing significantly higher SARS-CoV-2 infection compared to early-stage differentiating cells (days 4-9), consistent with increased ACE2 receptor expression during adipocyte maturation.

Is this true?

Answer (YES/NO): NO